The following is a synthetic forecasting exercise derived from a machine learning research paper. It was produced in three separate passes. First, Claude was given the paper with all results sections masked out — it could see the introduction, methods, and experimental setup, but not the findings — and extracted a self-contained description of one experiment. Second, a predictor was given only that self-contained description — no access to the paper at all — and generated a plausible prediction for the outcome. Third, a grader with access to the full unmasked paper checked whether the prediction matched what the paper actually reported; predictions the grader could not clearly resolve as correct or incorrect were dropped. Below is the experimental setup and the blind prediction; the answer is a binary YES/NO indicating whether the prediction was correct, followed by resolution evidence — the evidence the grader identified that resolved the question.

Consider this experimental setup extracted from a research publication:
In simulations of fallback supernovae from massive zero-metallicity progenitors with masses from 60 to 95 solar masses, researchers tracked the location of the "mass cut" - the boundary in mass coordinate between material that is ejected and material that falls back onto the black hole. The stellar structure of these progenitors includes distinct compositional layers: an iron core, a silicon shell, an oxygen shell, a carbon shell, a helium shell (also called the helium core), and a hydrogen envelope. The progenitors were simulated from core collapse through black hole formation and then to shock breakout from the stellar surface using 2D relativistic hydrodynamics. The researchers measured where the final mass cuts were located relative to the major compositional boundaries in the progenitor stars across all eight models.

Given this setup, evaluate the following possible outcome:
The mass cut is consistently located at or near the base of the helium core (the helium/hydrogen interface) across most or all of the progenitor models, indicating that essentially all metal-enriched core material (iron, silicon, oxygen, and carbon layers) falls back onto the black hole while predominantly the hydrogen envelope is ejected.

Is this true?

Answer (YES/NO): NO